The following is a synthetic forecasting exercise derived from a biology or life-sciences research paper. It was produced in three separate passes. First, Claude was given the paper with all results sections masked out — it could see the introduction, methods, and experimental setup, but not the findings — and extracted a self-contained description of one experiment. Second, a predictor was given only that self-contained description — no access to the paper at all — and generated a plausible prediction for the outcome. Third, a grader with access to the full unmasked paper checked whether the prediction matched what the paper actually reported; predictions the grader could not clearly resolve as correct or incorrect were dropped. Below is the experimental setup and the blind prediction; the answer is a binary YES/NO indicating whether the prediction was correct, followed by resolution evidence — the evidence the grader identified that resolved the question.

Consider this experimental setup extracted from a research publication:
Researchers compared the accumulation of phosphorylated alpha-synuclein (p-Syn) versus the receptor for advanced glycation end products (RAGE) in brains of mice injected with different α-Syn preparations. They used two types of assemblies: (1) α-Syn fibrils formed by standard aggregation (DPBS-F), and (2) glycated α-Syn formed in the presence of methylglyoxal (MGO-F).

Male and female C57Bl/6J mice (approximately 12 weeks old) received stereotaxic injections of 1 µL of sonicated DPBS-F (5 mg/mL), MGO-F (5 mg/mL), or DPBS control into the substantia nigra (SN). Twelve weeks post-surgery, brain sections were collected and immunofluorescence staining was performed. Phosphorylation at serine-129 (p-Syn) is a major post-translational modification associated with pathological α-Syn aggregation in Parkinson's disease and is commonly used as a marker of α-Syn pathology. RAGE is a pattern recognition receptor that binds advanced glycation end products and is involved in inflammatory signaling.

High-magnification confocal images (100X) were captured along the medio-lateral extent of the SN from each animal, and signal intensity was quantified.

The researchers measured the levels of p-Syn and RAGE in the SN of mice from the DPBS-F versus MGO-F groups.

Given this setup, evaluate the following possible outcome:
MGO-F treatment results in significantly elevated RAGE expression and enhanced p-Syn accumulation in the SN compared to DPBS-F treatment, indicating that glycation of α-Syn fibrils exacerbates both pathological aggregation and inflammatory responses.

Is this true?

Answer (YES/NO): NO